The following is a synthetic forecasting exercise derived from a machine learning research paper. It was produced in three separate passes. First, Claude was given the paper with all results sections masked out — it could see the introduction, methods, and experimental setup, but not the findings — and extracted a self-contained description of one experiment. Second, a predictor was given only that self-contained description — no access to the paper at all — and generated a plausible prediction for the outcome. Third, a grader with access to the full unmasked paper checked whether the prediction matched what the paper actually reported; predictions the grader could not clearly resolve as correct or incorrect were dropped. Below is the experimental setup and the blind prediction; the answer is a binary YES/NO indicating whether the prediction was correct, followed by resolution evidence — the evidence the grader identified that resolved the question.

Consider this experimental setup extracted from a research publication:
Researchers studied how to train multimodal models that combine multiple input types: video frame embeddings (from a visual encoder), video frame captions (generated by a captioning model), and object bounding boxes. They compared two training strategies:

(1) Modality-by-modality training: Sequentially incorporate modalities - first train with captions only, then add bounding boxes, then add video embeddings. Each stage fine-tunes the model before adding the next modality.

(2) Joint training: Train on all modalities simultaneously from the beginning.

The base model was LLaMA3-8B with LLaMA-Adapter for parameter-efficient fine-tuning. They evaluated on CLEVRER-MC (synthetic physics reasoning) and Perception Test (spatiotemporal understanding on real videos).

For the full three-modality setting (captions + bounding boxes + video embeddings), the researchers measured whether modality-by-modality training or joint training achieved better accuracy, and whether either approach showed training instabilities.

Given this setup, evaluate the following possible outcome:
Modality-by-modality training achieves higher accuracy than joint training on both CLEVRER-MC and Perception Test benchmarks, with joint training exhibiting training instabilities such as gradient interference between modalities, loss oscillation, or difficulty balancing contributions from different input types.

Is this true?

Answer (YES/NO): YES